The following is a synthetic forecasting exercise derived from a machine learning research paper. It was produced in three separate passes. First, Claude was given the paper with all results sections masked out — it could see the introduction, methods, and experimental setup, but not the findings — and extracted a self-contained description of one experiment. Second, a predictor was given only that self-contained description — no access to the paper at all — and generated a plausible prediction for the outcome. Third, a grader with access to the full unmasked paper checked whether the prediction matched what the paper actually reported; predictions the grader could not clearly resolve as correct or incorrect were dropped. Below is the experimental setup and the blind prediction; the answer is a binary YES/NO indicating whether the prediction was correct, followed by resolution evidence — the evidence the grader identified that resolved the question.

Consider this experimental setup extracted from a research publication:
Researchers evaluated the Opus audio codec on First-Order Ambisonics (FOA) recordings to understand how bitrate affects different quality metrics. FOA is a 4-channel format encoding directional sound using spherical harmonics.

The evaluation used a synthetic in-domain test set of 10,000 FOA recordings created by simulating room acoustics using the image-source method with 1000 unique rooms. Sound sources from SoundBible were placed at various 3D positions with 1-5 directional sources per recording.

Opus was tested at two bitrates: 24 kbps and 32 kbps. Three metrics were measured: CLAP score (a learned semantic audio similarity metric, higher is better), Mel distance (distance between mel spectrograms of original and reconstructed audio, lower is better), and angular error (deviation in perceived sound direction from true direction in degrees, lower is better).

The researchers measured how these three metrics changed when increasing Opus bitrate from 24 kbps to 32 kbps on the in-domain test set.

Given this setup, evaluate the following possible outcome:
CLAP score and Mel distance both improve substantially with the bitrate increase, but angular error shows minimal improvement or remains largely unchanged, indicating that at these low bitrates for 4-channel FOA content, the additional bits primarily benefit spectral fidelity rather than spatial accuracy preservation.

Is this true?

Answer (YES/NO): NO